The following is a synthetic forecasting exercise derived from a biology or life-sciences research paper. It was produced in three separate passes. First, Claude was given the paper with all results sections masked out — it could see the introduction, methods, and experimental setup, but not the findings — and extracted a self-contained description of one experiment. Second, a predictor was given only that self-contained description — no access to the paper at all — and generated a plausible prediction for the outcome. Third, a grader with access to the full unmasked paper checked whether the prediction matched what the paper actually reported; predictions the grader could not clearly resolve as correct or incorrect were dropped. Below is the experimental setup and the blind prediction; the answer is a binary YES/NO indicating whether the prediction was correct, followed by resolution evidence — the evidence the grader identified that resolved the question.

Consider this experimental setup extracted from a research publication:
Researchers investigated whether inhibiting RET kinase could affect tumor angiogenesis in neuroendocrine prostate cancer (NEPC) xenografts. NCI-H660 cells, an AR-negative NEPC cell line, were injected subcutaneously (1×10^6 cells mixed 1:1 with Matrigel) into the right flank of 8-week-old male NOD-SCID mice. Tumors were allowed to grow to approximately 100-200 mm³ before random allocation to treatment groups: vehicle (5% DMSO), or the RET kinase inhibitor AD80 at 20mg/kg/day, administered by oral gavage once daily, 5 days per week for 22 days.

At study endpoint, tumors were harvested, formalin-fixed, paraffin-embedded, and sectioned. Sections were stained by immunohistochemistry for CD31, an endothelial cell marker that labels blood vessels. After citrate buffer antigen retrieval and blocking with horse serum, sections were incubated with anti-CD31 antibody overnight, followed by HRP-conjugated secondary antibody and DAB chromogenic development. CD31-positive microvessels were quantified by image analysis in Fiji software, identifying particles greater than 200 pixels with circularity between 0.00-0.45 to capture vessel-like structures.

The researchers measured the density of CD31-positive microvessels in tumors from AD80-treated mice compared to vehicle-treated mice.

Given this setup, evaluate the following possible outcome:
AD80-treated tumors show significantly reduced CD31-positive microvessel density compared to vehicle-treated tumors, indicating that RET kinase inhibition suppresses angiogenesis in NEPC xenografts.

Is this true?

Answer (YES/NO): NO